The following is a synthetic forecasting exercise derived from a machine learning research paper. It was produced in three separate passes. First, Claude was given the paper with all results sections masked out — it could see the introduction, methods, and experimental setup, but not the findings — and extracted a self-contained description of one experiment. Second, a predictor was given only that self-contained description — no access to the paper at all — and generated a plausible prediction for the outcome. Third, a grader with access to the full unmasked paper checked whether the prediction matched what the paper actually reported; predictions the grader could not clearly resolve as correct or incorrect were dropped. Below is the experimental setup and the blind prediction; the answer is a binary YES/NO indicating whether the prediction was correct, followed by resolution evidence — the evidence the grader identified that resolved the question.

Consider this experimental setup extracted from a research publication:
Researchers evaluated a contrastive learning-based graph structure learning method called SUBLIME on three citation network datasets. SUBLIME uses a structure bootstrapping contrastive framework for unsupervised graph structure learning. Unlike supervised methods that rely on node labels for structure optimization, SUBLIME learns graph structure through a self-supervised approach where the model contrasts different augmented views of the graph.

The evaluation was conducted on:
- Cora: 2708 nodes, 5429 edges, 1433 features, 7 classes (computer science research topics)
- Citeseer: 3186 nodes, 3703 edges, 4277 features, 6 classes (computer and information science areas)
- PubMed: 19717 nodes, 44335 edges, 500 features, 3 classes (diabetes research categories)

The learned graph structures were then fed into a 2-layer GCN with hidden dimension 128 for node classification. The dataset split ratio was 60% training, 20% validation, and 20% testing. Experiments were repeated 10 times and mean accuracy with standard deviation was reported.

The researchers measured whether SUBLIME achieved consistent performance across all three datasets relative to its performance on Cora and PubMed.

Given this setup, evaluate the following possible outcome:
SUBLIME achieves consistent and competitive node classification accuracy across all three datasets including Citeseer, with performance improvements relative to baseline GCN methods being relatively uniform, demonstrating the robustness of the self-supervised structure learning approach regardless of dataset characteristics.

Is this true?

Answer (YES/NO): NO